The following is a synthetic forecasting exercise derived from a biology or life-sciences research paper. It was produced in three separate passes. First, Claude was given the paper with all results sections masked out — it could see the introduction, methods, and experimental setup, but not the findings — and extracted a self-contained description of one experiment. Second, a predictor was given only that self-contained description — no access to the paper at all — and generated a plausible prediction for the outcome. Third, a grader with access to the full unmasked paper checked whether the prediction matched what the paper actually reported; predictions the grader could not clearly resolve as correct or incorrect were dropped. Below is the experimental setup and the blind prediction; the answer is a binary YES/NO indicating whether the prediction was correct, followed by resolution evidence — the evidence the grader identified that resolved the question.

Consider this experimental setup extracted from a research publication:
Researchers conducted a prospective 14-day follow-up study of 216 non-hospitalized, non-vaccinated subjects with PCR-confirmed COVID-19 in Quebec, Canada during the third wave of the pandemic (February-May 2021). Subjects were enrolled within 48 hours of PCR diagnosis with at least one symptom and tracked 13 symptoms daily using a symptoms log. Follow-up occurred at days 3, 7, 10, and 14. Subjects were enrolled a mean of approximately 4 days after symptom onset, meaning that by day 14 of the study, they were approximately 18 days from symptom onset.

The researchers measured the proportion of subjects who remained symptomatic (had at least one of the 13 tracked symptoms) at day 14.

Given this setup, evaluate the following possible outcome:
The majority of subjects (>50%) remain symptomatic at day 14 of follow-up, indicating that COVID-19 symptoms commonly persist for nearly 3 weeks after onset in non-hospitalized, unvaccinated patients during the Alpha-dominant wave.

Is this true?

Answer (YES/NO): YES